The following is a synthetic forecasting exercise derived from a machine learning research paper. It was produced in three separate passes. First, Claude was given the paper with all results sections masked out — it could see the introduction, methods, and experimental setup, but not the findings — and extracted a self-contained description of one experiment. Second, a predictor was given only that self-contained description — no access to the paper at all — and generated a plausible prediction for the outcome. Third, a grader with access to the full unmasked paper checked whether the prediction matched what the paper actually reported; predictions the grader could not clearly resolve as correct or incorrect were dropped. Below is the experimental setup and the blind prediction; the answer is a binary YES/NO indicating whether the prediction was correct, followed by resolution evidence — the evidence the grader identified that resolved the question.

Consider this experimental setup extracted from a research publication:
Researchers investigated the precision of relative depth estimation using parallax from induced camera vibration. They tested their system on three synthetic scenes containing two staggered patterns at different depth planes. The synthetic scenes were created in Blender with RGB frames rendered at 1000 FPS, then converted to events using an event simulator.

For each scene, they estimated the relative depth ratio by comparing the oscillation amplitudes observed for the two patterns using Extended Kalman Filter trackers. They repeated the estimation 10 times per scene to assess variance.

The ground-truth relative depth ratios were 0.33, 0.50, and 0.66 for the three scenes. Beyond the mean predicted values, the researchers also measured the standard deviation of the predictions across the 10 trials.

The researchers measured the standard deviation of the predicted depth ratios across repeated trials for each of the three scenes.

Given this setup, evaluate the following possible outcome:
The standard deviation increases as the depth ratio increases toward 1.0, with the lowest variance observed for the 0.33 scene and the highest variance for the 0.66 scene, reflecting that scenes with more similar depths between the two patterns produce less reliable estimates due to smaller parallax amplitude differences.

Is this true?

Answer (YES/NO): YES